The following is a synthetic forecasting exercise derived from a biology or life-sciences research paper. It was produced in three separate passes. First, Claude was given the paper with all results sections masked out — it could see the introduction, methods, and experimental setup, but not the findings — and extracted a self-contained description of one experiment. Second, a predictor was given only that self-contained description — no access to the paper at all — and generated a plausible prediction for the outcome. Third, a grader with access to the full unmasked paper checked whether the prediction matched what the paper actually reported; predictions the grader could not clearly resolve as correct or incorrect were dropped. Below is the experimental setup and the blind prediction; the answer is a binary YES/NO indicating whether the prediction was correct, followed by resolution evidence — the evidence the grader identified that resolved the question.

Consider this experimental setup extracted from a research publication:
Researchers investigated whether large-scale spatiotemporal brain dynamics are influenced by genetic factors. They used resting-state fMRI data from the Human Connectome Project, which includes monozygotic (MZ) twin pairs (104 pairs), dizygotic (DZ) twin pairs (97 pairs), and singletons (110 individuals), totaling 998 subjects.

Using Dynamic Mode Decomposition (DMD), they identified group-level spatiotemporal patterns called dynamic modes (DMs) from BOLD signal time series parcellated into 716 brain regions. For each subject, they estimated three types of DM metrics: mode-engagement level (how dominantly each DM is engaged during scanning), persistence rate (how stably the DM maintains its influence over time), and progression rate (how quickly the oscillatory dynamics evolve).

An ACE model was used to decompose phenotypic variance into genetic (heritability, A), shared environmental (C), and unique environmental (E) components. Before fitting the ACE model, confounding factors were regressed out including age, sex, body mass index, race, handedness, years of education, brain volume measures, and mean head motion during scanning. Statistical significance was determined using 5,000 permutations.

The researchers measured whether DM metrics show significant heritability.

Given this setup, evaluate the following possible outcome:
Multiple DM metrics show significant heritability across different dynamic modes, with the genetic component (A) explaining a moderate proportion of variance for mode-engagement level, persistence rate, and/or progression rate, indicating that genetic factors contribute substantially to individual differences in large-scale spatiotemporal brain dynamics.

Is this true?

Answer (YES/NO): YES